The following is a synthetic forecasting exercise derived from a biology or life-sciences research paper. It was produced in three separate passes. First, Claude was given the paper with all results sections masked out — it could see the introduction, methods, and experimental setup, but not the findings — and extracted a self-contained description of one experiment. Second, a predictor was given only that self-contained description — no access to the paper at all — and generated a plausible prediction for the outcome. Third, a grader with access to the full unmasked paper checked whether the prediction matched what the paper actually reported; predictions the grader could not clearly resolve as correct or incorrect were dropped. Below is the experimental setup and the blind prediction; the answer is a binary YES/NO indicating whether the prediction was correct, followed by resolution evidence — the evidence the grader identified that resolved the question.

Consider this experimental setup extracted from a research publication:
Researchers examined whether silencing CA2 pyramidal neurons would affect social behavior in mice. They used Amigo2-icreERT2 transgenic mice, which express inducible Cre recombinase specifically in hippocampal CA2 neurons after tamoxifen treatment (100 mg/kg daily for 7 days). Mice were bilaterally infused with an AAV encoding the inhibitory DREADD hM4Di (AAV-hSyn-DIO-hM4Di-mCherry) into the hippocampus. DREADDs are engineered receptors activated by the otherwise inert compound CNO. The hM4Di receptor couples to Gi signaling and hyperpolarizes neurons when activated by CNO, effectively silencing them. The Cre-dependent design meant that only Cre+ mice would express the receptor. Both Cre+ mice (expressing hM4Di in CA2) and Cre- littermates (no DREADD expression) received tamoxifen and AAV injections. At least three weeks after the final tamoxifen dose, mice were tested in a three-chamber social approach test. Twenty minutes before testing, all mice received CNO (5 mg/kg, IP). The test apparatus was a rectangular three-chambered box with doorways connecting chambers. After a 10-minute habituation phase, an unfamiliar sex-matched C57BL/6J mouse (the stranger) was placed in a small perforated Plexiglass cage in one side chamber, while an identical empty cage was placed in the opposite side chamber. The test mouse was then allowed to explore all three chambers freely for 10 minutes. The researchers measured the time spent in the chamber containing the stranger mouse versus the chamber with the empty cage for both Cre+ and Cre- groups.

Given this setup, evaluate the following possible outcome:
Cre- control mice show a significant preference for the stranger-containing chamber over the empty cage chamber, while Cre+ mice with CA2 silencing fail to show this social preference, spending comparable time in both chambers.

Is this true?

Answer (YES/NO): YES